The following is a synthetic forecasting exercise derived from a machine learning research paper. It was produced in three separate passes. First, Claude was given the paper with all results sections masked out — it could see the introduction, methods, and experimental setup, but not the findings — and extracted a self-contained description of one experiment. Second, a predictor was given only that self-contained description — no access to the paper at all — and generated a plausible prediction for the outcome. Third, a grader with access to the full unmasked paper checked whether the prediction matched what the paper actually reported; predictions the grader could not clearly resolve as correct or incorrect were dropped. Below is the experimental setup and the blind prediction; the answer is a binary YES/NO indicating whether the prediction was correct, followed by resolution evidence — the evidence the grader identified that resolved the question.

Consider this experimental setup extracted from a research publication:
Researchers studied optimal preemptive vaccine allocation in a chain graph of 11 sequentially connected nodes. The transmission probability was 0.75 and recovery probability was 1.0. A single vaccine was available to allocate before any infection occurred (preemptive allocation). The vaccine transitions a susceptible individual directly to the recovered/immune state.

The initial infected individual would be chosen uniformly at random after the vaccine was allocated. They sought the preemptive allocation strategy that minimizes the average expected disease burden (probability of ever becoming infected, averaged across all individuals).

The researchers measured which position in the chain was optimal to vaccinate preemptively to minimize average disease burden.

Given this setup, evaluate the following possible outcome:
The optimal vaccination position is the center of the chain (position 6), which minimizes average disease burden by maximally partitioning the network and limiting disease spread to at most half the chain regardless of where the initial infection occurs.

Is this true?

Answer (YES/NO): YES